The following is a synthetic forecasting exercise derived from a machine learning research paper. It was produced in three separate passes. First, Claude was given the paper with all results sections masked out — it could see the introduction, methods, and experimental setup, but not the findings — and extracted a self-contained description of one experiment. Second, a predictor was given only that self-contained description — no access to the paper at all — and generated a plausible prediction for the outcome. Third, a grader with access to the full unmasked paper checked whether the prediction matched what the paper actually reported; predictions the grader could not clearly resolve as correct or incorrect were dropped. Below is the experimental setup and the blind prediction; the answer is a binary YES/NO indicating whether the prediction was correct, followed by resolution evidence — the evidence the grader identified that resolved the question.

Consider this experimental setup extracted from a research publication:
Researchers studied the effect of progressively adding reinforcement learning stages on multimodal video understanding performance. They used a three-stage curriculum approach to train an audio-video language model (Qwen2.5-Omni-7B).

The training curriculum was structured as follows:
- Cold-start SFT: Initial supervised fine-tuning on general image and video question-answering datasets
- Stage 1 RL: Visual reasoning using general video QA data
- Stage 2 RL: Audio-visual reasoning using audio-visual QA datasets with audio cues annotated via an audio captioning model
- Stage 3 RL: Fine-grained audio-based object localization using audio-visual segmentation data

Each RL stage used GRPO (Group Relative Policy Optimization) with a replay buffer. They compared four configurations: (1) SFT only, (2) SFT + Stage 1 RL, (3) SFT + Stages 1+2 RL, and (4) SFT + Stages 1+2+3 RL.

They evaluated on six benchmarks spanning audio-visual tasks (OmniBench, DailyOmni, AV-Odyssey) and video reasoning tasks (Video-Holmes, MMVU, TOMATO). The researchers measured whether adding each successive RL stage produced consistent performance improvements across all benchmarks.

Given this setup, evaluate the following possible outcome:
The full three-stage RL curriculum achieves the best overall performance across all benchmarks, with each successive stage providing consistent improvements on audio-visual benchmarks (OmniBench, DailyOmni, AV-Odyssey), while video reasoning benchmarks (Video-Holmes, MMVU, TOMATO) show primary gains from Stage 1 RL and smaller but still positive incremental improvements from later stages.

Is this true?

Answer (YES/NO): NO